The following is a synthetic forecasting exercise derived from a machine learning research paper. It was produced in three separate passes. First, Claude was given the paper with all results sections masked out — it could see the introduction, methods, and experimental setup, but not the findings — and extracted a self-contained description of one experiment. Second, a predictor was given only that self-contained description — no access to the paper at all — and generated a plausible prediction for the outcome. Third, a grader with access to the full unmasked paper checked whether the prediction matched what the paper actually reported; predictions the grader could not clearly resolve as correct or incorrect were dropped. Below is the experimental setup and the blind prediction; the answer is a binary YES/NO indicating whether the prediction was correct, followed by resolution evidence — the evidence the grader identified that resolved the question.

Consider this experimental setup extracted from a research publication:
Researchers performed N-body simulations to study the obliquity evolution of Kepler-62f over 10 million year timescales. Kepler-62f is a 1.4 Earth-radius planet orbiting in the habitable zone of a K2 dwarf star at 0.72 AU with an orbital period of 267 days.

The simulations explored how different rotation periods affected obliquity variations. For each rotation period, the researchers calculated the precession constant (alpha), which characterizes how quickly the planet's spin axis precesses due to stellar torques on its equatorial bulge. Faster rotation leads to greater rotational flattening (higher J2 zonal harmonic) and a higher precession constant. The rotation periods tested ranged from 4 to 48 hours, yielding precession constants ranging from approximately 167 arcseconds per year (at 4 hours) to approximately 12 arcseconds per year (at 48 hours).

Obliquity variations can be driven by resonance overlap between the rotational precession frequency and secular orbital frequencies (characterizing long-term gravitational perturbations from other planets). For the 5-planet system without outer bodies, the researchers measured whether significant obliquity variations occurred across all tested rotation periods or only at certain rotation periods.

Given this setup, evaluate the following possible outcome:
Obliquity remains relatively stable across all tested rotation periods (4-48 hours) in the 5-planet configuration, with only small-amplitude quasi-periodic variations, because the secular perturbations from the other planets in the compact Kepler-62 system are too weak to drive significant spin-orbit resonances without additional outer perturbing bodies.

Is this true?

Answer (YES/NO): NO